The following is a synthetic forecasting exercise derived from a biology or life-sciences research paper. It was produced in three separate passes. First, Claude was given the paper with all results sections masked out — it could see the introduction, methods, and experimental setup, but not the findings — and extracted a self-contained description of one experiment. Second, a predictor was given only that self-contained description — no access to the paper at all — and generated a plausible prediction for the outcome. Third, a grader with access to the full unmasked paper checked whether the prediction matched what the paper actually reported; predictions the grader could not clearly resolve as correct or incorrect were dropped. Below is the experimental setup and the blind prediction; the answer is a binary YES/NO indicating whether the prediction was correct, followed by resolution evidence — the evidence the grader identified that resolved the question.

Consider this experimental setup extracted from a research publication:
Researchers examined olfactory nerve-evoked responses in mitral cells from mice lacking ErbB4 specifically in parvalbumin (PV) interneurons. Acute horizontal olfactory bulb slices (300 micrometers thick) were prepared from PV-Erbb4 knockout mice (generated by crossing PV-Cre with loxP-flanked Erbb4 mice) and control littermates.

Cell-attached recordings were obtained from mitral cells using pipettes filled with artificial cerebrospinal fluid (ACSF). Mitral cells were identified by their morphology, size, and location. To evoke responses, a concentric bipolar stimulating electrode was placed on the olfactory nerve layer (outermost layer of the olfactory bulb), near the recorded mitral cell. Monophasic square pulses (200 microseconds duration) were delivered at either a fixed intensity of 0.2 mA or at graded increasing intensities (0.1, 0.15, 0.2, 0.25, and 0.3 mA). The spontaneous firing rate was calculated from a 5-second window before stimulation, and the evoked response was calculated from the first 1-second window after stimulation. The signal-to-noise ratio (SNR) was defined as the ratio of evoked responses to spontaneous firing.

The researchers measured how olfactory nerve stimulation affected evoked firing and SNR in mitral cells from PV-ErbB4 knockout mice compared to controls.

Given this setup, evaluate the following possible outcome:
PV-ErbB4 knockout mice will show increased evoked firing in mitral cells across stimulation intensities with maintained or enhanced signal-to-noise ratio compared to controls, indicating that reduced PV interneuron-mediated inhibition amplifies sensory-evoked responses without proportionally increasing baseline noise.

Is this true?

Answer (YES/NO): NO